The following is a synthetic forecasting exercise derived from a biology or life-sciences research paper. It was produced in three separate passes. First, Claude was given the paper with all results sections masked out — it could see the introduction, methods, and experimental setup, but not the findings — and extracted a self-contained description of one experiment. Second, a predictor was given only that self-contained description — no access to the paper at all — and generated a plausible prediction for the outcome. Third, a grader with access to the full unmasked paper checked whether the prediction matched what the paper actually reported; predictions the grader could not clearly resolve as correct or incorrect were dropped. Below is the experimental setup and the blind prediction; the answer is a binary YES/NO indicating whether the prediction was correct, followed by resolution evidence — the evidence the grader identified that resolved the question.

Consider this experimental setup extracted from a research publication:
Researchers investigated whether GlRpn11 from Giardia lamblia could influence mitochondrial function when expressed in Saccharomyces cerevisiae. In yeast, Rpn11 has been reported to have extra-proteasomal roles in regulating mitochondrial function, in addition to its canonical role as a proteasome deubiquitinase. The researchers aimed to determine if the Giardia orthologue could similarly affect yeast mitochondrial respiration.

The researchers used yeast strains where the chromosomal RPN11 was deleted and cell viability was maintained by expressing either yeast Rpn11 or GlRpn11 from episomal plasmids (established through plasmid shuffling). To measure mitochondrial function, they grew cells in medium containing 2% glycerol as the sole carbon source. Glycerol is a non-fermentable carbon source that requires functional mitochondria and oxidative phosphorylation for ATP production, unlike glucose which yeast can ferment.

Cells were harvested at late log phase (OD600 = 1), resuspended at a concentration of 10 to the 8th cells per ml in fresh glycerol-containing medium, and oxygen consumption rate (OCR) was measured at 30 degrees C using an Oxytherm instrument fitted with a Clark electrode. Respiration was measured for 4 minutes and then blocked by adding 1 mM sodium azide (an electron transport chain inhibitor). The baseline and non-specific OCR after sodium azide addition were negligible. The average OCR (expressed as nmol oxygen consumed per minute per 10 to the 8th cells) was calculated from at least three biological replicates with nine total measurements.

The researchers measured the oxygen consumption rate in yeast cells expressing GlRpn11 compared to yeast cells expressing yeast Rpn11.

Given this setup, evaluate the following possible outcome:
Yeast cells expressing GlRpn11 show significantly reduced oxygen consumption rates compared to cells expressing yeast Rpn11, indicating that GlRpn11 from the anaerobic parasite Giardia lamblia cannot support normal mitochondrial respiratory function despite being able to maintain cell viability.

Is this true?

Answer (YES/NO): NO